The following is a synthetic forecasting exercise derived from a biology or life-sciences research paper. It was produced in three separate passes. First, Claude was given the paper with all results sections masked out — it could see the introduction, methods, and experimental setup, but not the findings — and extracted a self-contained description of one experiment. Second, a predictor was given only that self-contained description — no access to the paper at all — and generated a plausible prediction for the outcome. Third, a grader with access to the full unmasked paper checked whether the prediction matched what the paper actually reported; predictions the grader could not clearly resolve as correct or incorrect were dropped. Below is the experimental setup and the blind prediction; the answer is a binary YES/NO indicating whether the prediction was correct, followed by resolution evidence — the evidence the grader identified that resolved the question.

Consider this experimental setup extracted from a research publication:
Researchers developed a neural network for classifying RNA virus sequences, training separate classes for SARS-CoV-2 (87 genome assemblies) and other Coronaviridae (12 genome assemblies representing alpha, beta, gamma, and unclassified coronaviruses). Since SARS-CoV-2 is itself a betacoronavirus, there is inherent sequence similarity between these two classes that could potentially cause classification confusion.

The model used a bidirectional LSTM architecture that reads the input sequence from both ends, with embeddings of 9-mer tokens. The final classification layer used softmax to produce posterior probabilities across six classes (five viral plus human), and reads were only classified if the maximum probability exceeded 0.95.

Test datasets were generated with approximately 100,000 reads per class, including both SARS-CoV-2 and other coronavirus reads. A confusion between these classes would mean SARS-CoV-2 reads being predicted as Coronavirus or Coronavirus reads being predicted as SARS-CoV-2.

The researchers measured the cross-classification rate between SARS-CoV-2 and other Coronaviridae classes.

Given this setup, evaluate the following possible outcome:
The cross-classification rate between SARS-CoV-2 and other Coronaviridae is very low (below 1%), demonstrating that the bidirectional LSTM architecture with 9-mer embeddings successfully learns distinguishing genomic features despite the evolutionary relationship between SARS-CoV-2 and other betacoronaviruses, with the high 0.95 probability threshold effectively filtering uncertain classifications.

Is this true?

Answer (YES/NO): YES